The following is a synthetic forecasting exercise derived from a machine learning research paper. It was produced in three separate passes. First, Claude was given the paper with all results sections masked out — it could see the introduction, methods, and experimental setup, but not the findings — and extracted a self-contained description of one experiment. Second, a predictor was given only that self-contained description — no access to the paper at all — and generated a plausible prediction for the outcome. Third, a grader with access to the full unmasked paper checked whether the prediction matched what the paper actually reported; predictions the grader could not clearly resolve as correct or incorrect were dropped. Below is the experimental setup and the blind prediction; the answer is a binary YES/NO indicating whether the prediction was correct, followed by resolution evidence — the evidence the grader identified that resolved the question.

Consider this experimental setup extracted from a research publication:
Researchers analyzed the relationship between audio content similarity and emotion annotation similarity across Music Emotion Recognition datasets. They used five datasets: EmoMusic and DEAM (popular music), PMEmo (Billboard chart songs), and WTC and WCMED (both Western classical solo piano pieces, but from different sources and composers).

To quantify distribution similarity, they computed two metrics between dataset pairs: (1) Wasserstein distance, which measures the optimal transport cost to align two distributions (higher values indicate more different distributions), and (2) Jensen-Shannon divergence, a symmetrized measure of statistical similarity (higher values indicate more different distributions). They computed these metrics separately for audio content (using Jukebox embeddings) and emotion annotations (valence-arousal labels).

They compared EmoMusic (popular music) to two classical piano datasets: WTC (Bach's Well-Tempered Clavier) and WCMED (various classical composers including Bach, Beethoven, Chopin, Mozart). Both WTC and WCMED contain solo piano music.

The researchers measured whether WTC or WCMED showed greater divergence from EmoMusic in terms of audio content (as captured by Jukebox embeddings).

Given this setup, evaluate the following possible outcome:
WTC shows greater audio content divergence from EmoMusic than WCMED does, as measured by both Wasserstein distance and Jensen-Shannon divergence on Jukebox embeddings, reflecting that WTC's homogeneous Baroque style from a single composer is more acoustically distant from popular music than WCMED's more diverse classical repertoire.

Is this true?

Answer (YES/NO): NO